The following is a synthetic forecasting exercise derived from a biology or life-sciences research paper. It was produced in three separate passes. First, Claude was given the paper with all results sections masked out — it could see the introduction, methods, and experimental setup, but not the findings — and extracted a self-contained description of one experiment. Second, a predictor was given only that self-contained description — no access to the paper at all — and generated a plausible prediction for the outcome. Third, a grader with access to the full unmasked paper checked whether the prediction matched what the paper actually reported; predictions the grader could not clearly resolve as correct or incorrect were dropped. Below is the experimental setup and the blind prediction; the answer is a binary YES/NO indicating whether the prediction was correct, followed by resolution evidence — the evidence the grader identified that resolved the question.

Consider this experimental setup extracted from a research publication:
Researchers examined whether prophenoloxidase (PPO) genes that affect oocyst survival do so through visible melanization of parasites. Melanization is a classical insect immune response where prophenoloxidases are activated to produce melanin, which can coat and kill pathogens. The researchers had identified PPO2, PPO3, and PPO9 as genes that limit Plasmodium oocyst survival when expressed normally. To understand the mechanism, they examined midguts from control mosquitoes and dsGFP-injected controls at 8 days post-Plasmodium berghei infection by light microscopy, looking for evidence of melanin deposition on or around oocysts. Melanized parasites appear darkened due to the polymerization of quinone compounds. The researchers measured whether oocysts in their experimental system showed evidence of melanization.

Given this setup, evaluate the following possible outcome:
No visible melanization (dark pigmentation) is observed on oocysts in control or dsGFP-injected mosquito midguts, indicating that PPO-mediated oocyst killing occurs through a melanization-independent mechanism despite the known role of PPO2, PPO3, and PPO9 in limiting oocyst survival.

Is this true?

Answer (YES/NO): YES